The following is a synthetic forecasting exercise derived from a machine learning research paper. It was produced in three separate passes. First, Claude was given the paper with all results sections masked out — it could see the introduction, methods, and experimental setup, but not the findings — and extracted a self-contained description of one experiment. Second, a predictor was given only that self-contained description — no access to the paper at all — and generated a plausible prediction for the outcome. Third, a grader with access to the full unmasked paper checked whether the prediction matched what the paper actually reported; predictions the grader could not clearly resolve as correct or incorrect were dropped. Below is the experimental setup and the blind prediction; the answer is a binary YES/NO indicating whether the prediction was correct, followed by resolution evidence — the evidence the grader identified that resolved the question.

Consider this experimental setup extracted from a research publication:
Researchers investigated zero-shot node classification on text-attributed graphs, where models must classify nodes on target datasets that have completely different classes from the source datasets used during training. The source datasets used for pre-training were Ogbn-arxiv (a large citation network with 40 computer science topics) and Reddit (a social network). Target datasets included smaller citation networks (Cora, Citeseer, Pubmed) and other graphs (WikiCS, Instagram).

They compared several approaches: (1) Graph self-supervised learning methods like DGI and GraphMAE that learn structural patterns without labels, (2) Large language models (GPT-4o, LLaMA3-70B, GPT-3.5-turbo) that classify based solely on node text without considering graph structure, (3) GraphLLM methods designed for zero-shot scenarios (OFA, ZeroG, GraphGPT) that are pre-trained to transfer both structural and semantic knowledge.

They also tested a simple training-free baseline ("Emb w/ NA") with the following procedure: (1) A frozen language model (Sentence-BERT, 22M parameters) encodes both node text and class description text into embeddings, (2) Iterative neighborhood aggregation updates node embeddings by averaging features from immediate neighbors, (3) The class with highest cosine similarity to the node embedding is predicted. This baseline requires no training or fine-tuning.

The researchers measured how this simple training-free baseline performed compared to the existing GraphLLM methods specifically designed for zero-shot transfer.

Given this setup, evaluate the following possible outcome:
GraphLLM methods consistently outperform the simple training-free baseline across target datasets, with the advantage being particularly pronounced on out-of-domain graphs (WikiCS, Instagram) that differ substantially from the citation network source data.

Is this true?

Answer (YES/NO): NO